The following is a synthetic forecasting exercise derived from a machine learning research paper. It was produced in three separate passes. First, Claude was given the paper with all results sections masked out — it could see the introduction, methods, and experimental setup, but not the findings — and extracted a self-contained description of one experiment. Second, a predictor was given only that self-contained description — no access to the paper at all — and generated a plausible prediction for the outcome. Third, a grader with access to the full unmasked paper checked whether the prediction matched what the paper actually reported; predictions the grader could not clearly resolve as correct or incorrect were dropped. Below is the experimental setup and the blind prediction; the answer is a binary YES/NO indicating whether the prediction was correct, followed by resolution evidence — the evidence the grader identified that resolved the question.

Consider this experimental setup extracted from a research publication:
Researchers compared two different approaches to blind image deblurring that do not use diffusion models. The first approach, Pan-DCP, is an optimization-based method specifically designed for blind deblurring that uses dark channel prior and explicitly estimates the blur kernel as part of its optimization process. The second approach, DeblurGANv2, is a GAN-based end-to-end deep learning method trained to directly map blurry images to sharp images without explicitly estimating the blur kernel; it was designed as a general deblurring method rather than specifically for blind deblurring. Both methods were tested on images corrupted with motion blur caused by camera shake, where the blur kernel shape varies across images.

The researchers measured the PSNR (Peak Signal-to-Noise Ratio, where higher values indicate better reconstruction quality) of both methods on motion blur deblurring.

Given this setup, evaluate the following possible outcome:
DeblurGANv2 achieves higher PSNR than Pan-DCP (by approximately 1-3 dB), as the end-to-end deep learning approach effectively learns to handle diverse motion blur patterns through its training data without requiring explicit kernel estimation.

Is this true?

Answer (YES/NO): YES